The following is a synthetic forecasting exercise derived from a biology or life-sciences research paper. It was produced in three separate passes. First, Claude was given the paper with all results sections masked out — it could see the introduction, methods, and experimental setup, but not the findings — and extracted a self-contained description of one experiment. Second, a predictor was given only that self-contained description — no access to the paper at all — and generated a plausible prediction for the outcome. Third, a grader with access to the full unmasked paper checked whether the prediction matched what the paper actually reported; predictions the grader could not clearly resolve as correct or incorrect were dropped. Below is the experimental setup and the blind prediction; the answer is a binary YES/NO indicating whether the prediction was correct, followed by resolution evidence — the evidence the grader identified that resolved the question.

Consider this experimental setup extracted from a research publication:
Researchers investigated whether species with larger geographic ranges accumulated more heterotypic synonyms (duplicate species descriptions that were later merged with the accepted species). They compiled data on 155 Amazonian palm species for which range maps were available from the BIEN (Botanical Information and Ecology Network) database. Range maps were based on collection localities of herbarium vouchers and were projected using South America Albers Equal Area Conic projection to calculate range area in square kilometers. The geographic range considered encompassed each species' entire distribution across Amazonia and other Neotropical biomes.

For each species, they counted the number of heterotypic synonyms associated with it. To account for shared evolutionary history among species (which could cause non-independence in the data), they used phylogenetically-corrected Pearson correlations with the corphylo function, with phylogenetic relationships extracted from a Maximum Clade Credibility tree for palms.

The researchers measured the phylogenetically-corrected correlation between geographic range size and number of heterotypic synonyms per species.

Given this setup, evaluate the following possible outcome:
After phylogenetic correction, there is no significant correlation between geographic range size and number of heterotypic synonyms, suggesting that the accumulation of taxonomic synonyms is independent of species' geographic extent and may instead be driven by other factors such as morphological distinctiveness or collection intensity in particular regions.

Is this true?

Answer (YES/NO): NO